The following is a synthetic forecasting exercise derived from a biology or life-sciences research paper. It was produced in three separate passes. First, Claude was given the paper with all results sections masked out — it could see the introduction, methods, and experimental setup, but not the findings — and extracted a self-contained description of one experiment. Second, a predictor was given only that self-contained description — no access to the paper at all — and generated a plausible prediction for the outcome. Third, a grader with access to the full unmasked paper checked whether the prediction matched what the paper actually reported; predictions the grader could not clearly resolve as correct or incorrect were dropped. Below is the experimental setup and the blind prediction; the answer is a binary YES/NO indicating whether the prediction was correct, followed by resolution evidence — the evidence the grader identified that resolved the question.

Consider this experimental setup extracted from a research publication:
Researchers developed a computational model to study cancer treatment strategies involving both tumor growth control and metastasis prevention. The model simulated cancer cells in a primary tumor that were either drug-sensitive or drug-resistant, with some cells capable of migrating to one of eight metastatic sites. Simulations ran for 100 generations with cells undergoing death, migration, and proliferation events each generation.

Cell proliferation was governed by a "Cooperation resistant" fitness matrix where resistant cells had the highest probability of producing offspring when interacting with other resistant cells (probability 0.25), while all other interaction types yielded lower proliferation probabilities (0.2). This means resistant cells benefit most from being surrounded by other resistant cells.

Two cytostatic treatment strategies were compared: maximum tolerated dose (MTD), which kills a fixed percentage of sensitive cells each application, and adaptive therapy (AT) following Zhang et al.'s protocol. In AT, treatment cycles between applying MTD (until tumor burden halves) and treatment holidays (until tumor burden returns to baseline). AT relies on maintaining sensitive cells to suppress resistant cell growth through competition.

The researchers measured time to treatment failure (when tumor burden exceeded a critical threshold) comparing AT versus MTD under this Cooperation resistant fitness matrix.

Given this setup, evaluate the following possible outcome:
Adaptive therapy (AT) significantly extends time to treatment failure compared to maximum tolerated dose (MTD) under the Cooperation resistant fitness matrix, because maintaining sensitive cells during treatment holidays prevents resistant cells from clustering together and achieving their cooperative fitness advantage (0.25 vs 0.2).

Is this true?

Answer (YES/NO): NO